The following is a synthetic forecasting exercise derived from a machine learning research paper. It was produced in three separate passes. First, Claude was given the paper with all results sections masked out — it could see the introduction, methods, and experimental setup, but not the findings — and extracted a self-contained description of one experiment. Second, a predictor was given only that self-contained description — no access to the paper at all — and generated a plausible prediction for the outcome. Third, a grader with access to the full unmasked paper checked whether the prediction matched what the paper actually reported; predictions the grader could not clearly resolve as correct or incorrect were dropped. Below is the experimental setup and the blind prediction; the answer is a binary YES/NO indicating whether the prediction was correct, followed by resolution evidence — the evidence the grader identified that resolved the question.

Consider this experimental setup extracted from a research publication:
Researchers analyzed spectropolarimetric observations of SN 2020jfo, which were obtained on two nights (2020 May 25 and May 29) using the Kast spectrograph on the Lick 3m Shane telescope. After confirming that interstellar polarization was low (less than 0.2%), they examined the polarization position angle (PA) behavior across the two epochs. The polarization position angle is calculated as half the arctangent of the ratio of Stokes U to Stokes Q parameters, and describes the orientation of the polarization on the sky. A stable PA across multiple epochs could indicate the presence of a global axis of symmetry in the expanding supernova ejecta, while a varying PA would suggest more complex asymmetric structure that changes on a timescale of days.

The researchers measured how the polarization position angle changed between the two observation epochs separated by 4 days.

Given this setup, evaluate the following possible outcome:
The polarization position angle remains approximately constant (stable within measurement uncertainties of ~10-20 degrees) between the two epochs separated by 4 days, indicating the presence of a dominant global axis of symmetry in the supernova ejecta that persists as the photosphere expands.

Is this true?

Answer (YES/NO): YES